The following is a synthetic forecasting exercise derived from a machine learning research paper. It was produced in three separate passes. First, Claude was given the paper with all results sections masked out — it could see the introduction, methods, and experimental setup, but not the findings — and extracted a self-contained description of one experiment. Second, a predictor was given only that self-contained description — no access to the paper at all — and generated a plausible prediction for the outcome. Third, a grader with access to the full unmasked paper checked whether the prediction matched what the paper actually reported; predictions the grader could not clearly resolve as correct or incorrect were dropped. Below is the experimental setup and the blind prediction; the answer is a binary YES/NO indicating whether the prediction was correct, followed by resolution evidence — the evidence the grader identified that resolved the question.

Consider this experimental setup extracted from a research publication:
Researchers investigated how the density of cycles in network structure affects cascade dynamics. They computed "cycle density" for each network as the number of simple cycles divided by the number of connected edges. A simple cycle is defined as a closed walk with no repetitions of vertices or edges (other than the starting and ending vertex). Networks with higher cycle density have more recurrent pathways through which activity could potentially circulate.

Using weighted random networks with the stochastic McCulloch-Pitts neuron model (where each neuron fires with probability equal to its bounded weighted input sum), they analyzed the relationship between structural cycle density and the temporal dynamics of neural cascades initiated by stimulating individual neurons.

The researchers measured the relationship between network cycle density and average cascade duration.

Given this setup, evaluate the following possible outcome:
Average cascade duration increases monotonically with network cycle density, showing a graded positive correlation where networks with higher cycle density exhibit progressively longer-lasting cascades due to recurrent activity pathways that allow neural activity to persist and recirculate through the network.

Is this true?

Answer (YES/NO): YES